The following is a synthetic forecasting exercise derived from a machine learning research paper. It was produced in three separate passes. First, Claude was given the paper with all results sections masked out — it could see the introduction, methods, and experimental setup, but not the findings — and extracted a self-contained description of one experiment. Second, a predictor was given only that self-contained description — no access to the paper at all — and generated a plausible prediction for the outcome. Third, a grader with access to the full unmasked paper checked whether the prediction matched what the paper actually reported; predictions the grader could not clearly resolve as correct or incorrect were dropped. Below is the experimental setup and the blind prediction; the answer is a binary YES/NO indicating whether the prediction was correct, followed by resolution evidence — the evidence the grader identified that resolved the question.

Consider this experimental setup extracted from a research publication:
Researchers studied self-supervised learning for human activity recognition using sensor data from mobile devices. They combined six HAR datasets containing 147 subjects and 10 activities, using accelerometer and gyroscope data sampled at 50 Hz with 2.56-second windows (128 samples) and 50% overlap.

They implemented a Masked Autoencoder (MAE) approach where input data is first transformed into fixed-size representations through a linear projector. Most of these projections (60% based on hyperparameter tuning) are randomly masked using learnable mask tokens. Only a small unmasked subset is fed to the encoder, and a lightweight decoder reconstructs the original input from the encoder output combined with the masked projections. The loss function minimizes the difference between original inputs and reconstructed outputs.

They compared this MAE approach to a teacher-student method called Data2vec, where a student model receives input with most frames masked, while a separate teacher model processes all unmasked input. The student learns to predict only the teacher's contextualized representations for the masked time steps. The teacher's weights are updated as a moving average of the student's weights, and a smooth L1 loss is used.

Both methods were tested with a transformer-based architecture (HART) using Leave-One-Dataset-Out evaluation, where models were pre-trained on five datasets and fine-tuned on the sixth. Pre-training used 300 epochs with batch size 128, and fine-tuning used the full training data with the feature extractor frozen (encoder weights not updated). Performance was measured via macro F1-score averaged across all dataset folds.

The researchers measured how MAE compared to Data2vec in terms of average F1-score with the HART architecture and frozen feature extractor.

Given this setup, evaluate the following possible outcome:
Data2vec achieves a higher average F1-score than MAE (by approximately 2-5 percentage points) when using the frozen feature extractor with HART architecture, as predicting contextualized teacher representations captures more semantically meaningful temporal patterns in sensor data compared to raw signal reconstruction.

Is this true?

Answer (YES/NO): NO